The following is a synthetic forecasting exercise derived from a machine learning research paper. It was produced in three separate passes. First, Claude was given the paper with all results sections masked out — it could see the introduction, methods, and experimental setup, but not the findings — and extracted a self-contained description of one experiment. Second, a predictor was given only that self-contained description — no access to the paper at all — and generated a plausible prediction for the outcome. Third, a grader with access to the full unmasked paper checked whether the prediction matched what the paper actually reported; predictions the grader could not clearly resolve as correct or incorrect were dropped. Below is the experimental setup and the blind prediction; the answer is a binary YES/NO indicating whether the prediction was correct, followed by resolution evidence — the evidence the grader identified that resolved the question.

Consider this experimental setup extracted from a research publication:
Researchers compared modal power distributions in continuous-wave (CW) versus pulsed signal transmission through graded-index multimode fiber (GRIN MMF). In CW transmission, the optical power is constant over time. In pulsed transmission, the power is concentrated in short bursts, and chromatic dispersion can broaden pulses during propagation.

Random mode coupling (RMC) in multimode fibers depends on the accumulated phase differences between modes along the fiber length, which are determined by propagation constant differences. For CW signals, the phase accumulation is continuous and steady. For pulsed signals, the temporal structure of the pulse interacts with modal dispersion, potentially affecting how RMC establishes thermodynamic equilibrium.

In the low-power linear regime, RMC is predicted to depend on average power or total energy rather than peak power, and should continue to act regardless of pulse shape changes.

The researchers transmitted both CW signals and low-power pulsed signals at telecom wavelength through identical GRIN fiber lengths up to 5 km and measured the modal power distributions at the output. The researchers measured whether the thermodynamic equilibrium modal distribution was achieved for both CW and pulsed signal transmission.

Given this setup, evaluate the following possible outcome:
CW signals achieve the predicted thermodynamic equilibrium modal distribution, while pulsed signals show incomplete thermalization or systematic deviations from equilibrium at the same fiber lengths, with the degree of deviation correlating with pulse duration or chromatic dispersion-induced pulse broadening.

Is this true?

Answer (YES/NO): NO